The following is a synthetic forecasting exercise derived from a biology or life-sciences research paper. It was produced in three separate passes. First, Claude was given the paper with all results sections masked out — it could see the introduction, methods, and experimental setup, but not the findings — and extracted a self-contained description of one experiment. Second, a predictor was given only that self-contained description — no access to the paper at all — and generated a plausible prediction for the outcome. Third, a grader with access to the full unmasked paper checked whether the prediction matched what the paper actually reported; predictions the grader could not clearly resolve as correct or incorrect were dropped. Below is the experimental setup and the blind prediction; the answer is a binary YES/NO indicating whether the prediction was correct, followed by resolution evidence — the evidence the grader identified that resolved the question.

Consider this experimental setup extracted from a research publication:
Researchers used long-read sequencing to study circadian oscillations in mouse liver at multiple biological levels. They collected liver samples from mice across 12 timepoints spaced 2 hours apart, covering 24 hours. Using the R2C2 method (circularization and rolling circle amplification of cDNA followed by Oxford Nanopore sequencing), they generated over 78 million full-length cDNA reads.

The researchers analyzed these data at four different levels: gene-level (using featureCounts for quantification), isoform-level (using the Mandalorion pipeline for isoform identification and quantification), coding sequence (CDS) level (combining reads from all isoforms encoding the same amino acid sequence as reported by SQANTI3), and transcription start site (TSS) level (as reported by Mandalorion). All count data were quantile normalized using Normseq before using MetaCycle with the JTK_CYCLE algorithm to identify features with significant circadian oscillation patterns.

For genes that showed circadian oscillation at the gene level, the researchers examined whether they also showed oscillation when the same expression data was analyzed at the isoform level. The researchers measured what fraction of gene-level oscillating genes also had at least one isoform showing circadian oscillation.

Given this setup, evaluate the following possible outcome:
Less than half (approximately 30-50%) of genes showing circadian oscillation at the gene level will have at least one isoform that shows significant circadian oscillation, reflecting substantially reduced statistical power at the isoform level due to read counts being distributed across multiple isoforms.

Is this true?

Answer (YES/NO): NO